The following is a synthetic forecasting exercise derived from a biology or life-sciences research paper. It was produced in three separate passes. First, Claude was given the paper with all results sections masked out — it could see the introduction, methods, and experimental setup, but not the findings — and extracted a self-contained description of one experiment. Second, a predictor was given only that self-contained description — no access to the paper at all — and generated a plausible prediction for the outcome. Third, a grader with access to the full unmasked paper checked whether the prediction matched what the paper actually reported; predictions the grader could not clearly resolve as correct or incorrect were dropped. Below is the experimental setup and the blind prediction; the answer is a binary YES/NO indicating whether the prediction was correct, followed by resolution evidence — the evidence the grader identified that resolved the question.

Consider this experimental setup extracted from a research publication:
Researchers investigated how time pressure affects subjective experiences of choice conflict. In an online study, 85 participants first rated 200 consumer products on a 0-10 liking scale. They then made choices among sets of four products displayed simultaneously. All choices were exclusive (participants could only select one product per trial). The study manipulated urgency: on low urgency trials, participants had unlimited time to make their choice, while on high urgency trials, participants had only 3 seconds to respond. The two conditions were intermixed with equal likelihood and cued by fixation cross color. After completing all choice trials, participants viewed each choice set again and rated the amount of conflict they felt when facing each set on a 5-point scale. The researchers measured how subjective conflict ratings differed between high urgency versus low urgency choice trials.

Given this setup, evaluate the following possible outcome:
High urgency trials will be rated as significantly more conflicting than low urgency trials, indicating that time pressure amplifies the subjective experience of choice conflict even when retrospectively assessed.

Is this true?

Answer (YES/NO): NO